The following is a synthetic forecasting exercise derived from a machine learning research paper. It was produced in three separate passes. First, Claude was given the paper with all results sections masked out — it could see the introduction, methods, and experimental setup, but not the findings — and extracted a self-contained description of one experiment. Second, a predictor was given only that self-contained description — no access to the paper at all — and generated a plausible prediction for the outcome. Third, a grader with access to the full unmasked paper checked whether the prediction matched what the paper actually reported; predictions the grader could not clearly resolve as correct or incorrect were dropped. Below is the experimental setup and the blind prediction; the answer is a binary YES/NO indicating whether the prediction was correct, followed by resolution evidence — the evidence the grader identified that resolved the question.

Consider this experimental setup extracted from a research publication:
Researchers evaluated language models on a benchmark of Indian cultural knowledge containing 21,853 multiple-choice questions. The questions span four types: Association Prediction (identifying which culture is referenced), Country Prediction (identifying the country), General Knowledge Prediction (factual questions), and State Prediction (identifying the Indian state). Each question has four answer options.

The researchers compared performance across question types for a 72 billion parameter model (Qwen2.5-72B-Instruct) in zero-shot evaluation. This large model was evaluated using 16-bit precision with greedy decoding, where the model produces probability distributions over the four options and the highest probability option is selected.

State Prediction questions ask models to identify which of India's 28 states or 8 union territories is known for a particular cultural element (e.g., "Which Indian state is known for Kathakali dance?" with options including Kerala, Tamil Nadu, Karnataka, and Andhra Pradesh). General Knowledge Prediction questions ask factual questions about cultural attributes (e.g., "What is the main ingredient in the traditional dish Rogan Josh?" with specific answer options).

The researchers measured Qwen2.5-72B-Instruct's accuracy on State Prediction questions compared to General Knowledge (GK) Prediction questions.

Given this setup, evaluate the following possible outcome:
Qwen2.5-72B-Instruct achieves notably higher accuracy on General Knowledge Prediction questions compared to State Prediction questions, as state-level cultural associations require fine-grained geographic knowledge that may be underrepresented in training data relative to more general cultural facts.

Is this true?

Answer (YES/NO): YES